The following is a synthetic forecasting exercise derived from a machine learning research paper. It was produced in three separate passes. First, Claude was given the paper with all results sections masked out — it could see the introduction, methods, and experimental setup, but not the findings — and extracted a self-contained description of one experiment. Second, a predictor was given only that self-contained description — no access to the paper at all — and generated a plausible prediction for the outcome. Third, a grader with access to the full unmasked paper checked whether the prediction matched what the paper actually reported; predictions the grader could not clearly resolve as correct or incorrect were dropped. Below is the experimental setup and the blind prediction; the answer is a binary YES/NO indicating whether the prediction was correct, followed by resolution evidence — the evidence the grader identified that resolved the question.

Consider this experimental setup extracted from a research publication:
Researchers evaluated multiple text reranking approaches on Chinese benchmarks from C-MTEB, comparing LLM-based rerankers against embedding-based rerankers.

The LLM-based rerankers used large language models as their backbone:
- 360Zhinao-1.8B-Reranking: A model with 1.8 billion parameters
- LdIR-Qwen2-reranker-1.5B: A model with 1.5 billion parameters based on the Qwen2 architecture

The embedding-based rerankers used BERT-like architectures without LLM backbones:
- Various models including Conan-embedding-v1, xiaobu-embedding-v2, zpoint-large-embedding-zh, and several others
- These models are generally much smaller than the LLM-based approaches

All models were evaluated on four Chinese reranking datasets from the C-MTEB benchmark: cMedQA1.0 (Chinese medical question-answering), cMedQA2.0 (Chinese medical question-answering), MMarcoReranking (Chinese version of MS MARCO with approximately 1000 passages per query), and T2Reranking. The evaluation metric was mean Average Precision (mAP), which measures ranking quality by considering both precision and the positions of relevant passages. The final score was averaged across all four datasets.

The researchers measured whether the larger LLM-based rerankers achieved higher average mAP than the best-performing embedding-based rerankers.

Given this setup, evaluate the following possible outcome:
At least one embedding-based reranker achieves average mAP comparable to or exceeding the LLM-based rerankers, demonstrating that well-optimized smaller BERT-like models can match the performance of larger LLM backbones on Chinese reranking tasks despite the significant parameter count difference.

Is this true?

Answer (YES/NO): YES